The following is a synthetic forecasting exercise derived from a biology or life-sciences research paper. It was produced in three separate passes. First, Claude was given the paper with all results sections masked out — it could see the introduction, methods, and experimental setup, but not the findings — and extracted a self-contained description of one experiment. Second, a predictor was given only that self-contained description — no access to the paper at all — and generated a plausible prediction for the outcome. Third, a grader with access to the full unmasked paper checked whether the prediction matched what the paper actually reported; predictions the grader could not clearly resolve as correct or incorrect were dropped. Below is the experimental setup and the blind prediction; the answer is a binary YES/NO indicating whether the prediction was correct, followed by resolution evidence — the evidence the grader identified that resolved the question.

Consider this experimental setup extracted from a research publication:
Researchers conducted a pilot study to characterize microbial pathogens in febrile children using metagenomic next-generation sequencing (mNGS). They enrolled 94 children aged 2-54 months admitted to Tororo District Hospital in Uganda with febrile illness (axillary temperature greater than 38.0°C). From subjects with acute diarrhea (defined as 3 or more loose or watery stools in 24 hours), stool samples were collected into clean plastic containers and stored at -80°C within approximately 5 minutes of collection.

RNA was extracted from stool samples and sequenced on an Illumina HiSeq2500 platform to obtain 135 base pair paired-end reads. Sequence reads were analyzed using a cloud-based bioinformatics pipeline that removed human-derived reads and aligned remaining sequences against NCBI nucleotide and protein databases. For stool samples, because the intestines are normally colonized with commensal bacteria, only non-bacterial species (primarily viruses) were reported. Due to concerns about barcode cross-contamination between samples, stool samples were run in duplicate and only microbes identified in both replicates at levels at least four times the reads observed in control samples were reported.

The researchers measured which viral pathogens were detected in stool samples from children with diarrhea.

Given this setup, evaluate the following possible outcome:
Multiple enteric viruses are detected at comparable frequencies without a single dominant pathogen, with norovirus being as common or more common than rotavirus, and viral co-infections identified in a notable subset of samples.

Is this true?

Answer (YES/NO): NO